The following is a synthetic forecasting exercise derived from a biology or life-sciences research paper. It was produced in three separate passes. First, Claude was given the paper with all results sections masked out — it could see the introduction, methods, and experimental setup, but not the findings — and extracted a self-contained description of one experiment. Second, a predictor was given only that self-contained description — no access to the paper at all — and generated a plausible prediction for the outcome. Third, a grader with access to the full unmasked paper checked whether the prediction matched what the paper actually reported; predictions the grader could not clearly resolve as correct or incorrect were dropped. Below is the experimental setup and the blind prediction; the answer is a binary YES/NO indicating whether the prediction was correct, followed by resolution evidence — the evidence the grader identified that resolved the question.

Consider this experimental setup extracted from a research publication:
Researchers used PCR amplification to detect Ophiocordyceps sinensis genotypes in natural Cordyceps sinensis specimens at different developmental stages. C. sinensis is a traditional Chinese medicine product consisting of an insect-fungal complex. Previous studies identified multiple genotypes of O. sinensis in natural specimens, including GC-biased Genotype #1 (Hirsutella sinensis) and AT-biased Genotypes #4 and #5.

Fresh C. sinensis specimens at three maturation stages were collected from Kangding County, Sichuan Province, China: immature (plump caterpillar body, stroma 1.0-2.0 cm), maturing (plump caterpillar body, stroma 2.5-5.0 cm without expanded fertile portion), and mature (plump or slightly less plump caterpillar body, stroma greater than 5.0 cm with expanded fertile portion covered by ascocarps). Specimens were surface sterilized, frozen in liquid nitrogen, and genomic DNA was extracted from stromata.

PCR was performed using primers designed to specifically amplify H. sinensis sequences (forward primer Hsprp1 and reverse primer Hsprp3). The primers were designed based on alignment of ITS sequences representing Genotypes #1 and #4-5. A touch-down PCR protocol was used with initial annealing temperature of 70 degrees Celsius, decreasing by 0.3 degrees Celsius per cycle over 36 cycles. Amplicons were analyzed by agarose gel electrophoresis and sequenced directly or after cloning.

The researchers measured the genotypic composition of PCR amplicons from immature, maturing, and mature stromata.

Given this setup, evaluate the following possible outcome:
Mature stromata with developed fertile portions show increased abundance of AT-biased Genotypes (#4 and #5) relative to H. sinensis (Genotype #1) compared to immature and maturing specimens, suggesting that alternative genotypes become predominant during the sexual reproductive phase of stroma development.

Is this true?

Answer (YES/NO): NO